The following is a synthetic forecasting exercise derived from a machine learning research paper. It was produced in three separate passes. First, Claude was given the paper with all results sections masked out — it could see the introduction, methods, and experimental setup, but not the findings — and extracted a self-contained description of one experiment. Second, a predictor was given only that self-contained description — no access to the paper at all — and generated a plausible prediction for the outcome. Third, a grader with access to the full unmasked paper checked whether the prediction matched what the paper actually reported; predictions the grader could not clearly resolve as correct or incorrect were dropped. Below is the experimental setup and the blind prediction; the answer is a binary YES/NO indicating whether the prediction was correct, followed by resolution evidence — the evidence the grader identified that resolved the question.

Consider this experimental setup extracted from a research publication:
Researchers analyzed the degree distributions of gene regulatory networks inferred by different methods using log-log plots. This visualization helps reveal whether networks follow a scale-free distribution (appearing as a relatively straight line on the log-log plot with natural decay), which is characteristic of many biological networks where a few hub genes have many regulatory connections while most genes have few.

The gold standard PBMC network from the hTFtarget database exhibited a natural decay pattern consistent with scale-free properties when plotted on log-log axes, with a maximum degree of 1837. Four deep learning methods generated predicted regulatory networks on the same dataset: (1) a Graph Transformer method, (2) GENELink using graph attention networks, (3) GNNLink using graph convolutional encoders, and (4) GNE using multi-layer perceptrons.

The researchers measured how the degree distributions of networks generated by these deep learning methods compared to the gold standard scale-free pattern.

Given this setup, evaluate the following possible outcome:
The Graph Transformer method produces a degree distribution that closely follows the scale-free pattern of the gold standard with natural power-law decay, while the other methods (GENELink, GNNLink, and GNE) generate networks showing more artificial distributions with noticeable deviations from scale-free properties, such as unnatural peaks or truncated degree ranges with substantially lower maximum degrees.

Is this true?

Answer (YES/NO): NO